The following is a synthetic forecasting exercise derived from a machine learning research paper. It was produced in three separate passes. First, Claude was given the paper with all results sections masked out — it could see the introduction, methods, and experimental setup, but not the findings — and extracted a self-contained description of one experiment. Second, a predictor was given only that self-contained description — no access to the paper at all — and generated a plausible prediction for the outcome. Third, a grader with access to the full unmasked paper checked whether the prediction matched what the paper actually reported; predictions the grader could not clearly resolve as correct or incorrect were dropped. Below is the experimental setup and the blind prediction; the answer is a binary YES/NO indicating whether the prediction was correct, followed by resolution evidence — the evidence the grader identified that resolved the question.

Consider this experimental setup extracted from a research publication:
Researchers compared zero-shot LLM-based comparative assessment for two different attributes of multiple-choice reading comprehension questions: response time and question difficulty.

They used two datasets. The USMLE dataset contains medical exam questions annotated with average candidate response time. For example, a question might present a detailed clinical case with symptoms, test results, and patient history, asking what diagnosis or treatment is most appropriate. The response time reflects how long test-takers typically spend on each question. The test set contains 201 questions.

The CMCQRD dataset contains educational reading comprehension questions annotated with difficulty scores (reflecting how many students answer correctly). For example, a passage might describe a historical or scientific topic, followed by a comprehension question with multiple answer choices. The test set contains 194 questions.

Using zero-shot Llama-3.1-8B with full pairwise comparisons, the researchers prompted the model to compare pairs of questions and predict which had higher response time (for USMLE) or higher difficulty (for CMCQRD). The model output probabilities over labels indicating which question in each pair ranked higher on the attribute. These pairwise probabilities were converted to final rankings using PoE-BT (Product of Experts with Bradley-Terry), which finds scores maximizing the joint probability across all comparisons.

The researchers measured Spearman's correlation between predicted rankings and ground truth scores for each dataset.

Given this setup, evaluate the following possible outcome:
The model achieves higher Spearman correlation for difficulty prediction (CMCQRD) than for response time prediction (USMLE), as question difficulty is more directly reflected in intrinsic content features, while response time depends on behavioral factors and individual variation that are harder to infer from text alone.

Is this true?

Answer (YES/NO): NO